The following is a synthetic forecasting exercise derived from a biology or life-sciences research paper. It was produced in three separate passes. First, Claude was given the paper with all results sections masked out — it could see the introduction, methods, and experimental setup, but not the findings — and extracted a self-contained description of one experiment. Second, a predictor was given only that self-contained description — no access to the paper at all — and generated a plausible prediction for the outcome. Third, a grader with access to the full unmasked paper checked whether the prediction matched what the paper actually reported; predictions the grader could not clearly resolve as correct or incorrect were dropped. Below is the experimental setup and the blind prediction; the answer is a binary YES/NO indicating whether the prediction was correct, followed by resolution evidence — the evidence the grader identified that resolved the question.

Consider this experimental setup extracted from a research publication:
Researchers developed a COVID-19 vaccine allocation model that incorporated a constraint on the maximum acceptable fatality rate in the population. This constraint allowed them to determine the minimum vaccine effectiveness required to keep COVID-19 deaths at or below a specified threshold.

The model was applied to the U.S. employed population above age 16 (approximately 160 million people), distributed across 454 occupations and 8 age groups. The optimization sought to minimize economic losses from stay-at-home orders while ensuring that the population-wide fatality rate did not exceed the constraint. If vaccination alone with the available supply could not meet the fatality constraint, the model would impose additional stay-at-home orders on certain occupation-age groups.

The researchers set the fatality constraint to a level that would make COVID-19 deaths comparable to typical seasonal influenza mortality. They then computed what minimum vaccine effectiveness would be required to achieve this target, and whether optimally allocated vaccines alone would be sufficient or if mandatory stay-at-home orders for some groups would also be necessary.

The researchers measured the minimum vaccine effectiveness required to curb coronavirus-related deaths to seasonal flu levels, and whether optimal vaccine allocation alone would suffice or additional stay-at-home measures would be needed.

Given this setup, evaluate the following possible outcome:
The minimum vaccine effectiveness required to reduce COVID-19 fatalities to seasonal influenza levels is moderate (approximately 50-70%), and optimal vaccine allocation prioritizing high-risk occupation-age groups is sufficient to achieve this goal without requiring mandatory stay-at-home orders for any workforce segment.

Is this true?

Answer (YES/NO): NO